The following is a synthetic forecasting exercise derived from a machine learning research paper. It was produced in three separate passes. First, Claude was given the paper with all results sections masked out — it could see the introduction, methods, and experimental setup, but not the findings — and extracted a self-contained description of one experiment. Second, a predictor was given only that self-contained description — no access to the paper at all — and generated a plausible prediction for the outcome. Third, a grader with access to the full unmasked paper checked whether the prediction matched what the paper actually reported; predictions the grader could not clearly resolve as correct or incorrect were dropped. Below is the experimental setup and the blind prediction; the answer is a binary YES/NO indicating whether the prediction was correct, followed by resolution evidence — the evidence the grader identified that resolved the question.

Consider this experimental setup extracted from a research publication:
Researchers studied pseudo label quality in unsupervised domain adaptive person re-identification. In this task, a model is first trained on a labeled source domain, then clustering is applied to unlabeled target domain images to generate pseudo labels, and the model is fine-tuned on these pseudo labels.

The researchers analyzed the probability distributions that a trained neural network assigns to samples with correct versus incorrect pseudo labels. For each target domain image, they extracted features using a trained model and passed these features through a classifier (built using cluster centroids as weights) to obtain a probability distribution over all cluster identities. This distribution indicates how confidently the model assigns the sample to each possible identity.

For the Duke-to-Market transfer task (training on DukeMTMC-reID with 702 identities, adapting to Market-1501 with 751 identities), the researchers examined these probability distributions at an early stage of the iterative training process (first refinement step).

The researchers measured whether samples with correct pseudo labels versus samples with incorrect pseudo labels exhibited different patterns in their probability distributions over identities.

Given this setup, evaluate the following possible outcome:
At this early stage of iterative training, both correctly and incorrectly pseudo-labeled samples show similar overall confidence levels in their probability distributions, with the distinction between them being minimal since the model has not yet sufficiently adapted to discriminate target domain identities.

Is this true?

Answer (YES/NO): NO